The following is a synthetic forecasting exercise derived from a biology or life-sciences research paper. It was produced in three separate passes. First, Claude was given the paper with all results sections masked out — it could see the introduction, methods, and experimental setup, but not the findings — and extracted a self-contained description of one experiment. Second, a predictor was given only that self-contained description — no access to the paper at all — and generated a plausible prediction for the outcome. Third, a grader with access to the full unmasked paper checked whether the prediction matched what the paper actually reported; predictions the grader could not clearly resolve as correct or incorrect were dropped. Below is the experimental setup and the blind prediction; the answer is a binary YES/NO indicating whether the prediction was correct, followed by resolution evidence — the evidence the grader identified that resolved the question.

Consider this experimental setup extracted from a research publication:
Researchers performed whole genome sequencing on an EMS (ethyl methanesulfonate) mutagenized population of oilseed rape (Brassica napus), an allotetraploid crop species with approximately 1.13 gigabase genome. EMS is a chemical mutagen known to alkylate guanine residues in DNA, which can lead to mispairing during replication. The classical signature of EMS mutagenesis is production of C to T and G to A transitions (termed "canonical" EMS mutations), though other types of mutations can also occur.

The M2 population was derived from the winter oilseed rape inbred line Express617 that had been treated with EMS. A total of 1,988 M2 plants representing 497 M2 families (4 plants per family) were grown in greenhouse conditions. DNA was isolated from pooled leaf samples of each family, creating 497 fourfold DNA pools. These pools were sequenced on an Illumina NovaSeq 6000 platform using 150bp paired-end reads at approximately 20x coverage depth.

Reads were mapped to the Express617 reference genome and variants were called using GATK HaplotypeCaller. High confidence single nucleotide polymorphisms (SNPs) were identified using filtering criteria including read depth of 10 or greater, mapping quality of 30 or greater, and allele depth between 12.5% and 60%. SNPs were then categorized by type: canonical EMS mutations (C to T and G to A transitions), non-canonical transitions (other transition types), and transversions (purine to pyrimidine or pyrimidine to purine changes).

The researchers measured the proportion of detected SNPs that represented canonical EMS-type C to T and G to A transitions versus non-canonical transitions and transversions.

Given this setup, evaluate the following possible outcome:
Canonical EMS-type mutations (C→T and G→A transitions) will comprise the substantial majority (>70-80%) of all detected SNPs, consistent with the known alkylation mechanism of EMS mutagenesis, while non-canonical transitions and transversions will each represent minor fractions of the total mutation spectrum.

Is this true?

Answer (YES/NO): NO